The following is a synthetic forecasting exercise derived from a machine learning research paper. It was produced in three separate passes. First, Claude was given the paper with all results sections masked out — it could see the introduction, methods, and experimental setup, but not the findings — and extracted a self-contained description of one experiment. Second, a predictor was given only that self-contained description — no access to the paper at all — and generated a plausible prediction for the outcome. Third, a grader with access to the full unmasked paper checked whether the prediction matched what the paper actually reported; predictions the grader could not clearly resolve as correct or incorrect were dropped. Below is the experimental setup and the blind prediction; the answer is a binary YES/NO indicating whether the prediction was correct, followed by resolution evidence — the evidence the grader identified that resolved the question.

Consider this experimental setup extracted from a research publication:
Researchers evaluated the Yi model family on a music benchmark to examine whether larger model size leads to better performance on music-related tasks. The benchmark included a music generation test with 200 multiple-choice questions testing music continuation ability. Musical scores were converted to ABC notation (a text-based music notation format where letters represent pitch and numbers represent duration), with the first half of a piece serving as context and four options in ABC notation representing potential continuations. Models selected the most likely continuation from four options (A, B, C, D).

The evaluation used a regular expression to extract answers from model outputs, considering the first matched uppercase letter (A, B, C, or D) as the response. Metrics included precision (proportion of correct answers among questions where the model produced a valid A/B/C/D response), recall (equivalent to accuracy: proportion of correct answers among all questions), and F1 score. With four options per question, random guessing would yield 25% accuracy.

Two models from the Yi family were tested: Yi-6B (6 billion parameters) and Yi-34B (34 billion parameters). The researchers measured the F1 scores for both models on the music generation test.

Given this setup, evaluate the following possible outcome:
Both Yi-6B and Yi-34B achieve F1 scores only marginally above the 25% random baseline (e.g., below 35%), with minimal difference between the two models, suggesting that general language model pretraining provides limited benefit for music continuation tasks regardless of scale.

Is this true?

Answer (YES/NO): NO